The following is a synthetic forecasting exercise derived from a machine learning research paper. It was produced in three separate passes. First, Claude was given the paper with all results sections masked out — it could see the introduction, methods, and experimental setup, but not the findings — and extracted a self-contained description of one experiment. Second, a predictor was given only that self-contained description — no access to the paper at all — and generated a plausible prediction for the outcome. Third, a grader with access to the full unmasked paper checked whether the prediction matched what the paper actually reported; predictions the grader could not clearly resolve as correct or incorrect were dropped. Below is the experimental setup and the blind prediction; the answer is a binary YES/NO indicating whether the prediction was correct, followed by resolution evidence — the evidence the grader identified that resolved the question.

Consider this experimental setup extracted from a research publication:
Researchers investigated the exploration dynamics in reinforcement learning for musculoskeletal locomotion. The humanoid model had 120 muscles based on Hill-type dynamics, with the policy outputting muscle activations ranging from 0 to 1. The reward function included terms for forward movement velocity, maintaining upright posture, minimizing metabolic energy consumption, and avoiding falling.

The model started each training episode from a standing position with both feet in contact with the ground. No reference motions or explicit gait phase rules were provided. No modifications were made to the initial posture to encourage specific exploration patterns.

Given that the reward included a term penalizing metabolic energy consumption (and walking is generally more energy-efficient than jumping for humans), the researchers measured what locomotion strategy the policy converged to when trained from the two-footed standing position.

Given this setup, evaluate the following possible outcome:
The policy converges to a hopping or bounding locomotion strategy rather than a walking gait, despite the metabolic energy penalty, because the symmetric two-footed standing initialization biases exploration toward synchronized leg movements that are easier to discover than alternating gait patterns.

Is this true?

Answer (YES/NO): YES